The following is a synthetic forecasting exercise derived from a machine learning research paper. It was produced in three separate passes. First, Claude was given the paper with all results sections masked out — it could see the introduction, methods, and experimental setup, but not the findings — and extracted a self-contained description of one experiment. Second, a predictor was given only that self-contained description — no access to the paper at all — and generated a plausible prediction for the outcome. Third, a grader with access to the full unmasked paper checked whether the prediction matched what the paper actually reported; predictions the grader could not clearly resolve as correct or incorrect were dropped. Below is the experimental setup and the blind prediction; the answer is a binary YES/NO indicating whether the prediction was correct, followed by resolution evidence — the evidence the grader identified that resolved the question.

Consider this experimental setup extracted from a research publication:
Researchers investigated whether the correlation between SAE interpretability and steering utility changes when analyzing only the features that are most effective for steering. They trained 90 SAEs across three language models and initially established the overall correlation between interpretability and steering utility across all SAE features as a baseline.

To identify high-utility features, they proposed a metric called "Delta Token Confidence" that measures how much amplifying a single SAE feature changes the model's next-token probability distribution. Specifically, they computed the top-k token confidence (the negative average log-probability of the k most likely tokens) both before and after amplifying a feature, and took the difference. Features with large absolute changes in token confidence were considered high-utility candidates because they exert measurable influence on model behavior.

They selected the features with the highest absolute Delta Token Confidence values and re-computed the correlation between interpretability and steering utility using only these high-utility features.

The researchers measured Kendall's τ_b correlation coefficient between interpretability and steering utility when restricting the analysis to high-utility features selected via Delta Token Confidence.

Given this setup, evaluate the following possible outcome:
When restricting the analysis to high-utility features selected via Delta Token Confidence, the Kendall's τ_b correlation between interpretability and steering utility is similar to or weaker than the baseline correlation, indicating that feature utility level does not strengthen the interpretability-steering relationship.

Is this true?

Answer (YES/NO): YES